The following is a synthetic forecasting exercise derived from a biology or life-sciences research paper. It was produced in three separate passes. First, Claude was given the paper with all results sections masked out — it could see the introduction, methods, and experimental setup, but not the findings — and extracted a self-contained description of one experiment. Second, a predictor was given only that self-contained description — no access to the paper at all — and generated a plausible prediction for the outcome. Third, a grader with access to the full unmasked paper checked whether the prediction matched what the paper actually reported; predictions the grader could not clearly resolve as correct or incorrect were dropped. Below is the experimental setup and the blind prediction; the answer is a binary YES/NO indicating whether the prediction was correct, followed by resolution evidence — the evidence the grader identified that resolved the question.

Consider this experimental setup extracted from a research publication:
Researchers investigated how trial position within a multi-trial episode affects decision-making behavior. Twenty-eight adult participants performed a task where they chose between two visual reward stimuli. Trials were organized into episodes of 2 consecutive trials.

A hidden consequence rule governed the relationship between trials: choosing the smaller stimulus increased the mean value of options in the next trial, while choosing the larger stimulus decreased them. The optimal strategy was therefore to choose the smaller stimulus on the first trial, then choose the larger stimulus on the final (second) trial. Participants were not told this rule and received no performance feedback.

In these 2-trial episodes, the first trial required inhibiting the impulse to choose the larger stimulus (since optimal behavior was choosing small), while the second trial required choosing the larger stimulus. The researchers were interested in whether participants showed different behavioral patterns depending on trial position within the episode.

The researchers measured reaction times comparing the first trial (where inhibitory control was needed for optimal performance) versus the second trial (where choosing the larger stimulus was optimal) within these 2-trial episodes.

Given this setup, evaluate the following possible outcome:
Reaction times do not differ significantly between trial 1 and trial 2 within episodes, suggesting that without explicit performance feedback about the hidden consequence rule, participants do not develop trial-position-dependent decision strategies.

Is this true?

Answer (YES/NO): NO